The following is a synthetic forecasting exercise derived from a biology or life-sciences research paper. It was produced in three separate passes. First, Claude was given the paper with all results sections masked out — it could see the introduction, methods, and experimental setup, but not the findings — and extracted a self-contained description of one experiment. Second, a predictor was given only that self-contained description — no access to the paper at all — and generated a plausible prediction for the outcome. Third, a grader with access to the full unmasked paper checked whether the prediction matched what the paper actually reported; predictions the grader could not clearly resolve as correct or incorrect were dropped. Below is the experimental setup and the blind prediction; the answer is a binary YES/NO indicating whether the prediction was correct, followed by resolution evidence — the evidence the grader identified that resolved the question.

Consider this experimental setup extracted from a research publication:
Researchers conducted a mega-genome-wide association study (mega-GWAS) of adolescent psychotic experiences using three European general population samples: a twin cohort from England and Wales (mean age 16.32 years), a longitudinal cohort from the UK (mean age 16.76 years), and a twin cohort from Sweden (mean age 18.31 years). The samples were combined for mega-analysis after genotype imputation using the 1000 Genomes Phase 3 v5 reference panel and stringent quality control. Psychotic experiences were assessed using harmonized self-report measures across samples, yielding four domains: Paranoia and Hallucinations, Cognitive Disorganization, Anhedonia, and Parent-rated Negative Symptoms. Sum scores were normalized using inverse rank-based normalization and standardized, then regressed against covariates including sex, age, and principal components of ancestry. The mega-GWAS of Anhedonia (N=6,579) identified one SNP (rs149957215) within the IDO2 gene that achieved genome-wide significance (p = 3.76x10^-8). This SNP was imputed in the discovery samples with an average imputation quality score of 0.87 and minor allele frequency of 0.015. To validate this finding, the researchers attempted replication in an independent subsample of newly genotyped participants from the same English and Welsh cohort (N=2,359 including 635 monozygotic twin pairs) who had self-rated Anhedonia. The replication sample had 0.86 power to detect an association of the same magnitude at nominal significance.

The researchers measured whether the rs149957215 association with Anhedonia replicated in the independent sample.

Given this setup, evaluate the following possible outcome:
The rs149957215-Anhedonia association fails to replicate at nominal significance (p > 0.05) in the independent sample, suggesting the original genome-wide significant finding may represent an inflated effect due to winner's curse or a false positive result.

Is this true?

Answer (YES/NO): YES